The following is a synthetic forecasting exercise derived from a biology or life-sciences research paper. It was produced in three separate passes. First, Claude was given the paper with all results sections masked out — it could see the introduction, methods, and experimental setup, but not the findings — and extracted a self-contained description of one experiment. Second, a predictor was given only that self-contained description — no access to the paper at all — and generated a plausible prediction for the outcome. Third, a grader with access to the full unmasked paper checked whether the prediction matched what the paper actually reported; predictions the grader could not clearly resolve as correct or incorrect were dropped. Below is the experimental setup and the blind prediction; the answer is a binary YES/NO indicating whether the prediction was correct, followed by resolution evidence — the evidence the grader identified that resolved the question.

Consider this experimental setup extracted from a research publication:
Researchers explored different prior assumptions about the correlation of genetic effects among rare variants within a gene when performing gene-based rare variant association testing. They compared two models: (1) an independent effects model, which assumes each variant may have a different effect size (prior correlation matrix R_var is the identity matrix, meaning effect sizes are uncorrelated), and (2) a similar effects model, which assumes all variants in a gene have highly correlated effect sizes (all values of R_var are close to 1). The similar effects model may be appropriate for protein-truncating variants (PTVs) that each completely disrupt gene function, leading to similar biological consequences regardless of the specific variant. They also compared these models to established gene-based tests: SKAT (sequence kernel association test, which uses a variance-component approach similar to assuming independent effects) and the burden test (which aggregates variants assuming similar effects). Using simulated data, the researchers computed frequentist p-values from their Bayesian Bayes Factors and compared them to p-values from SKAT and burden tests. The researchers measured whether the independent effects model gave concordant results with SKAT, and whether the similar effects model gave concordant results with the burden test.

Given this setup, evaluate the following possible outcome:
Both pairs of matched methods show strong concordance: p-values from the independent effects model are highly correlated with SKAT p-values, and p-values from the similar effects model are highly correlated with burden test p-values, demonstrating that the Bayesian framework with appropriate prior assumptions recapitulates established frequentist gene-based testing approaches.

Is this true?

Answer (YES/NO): YES